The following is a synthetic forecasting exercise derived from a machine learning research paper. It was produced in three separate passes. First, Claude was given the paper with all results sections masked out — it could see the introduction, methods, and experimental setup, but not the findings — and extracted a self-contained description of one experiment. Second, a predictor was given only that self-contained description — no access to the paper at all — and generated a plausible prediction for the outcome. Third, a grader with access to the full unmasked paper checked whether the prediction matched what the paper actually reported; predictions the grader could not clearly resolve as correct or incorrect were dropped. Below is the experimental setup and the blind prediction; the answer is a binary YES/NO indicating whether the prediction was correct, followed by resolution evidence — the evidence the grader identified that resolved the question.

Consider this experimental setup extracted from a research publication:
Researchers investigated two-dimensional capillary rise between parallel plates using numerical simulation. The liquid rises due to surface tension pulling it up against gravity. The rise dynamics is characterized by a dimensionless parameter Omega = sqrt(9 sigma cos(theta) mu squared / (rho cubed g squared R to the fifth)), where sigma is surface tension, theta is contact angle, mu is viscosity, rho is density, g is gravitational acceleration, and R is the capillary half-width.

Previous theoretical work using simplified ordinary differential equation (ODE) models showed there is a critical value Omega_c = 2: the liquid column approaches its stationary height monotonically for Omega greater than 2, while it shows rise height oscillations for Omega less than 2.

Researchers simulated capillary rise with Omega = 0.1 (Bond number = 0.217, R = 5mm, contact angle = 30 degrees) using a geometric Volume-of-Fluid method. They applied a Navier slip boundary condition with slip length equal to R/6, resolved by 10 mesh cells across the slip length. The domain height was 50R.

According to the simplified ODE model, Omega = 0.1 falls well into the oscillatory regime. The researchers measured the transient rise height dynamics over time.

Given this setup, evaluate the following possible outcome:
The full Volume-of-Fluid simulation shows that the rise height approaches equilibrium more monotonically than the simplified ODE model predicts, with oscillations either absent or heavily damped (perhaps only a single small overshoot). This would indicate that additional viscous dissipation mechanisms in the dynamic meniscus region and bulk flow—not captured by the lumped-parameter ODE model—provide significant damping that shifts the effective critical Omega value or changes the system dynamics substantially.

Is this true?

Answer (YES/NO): NO